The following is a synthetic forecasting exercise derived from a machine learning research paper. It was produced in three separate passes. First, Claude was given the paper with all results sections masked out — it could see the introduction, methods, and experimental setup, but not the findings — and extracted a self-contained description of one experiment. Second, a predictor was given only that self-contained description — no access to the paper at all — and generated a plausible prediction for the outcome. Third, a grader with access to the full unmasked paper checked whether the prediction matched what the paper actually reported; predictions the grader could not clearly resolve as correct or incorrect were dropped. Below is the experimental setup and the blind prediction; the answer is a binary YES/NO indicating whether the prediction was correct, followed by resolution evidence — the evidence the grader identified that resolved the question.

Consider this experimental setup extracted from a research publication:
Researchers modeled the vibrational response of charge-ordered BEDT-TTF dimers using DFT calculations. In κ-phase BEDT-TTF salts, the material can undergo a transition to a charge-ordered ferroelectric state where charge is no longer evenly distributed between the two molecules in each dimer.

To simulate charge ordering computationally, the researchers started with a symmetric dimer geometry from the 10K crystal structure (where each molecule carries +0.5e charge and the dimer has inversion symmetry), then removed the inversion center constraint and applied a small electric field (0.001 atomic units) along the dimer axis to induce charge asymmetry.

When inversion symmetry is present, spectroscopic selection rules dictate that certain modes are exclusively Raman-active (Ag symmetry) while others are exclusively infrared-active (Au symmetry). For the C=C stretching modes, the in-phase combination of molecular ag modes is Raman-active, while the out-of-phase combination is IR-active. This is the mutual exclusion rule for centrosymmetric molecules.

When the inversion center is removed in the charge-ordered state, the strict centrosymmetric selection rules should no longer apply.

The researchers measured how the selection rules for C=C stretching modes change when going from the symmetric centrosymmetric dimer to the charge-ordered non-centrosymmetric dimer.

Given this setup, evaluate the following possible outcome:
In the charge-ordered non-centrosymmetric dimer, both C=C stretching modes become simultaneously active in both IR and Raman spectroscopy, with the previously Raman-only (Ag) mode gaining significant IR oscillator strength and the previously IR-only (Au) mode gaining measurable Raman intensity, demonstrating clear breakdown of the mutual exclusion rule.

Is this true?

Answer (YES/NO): YES